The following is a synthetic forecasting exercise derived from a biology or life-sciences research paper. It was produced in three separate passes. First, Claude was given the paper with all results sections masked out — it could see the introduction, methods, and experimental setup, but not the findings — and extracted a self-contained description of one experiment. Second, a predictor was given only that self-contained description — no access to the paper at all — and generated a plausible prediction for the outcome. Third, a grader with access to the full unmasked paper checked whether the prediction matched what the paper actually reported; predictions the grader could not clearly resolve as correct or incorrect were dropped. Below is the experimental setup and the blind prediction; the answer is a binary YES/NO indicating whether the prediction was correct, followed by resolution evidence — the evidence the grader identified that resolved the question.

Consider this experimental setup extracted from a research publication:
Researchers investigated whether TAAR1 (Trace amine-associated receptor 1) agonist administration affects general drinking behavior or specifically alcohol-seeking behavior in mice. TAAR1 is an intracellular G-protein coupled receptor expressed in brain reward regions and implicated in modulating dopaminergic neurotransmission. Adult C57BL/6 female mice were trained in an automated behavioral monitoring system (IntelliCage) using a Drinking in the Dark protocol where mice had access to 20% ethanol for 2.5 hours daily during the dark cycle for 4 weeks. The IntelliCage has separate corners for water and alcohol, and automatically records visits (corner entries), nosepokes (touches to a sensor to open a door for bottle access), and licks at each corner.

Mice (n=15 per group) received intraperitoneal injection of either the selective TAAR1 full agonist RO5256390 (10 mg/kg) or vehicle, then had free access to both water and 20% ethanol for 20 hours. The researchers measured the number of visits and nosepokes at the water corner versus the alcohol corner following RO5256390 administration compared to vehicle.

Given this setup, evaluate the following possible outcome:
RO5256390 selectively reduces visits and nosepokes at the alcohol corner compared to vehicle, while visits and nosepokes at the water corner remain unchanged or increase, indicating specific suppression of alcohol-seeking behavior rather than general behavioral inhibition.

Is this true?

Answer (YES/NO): YES